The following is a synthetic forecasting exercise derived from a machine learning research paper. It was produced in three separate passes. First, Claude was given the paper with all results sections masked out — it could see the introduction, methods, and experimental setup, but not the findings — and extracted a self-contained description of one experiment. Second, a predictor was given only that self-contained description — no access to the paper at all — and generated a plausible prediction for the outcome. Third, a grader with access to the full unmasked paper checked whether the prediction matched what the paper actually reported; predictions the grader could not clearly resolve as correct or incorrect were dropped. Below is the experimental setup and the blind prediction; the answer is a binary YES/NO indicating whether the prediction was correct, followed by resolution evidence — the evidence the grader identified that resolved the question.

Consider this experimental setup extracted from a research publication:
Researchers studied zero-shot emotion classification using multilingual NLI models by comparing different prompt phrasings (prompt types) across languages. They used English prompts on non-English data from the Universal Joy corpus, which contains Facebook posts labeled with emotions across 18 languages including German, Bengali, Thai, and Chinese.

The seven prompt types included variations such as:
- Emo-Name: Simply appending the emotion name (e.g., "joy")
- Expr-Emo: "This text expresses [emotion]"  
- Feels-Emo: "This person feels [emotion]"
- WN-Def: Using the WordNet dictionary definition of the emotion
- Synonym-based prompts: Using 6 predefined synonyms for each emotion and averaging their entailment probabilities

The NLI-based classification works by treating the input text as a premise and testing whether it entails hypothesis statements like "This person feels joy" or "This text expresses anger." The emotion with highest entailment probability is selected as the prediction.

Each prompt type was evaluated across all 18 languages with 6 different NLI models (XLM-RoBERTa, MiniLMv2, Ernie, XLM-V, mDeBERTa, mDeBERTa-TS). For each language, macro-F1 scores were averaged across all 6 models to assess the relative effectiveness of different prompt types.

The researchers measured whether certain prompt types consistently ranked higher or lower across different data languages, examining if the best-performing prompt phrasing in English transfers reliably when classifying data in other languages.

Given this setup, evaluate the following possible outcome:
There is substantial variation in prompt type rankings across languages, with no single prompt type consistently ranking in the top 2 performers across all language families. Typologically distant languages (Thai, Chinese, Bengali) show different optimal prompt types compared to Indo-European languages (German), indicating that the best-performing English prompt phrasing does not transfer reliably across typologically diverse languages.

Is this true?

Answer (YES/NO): NO